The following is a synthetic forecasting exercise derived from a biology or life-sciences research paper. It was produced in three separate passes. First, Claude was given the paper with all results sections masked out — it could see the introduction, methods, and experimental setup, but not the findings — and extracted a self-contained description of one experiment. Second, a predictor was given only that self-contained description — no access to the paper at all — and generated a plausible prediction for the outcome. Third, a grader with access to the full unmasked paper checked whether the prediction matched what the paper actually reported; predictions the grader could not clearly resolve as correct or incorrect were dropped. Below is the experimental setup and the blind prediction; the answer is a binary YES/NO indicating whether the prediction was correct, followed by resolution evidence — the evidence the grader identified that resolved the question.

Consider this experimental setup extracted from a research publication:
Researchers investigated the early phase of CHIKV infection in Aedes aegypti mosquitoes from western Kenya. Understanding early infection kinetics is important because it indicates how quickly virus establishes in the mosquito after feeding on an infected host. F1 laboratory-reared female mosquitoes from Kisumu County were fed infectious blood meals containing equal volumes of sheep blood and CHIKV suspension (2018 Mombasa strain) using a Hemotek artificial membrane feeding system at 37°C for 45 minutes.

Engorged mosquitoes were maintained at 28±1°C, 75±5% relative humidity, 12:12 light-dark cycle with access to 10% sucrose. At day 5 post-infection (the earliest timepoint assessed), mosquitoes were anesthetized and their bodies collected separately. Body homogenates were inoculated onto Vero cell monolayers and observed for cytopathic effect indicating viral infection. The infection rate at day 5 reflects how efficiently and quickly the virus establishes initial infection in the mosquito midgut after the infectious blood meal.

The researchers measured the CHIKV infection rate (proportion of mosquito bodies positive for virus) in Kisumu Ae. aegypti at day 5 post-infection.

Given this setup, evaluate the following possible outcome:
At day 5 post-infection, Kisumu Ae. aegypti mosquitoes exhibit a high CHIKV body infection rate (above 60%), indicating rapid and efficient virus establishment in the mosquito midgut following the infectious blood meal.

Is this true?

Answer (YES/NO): NO